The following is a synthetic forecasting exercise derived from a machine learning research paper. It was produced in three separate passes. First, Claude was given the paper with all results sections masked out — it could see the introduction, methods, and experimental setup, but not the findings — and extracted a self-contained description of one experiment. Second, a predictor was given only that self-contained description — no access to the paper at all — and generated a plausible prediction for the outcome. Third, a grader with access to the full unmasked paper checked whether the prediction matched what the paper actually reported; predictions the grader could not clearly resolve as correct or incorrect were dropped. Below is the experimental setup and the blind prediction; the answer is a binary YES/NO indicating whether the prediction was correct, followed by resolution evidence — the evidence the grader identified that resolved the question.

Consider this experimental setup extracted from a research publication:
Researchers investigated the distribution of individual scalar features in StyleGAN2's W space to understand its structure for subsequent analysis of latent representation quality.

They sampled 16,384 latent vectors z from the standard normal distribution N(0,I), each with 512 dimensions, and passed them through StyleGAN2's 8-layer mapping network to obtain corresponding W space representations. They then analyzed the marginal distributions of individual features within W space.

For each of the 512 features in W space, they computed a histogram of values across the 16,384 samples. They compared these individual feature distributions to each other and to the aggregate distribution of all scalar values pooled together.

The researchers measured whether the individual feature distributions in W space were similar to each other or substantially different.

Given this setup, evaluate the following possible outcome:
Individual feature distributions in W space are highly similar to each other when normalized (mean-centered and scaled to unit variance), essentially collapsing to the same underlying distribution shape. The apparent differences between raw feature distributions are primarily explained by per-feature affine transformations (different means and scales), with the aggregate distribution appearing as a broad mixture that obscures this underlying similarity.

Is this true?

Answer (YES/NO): NO